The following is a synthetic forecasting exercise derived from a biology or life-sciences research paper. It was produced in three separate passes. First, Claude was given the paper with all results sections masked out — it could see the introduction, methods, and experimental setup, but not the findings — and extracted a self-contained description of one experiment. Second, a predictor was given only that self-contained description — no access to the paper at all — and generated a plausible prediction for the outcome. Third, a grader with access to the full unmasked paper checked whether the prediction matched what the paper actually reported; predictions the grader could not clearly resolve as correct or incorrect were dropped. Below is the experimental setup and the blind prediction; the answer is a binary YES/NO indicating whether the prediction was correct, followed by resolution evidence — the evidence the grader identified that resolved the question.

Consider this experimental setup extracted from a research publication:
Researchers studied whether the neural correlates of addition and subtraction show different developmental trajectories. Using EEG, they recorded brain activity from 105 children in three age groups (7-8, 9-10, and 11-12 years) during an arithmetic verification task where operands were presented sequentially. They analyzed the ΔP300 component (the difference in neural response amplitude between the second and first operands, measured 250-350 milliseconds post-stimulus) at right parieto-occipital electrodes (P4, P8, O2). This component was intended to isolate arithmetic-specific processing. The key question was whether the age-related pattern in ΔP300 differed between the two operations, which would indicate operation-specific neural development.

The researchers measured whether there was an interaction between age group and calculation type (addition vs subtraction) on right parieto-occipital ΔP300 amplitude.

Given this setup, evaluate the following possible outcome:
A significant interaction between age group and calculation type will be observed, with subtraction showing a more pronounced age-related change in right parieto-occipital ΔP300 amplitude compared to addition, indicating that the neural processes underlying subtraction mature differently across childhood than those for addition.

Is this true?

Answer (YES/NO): NO